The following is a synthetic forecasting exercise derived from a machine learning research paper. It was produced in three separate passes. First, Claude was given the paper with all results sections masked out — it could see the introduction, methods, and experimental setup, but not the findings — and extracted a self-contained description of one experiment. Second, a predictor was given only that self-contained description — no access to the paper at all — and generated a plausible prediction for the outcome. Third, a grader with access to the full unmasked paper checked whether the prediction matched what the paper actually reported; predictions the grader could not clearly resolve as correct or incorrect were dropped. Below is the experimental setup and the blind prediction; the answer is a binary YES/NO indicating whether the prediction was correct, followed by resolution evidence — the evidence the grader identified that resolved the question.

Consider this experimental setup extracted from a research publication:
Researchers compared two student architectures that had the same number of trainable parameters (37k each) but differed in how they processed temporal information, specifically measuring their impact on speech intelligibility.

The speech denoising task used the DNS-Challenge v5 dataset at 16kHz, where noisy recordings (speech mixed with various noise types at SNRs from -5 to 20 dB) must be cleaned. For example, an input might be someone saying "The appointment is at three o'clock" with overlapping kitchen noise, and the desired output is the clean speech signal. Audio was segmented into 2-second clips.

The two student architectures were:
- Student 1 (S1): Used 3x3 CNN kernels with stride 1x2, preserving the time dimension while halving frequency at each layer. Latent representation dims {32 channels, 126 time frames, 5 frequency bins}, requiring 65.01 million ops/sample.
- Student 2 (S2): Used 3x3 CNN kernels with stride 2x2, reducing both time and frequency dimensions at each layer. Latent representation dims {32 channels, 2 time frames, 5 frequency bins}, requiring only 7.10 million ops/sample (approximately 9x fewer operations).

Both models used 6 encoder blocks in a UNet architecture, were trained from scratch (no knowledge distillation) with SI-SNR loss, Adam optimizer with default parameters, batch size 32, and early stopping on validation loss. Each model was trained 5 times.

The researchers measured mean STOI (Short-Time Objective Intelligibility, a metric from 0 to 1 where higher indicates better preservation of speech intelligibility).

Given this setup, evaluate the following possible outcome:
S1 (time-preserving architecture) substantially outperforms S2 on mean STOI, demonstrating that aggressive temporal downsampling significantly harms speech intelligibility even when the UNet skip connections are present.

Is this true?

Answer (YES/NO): YES